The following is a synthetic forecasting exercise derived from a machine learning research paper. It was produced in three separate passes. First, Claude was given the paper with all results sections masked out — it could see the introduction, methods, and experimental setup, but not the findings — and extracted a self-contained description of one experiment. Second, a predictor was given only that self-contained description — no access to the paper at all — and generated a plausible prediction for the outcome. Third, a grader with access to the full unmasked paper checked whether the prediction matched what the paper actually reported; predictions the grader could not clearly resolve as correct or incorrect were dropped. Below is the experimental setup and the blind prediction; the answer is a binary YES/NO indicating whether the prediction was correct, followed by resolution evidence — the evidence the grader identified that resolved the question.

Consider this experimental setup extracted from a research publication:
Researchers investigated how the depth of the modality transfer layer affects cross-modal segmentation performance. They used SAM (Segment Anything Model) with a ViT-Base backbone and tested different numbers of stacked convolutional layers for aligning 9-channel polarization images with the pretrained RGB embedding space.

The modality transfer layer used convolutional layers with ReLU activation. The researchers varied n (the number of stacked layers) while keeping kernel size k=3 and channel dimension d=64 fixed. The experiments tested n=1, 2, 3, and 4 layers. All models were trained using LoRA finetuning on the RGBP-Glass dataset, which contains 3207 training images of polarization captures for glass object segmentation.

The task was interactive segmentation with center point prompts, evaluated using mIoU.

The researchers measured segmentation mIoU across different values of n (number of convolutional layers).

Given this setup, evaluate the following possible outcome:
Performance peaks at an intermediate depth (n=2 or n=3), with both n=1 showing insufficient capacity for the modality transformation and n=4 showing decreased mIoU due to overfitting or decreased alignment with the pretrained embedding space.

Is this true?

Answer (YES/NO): YES